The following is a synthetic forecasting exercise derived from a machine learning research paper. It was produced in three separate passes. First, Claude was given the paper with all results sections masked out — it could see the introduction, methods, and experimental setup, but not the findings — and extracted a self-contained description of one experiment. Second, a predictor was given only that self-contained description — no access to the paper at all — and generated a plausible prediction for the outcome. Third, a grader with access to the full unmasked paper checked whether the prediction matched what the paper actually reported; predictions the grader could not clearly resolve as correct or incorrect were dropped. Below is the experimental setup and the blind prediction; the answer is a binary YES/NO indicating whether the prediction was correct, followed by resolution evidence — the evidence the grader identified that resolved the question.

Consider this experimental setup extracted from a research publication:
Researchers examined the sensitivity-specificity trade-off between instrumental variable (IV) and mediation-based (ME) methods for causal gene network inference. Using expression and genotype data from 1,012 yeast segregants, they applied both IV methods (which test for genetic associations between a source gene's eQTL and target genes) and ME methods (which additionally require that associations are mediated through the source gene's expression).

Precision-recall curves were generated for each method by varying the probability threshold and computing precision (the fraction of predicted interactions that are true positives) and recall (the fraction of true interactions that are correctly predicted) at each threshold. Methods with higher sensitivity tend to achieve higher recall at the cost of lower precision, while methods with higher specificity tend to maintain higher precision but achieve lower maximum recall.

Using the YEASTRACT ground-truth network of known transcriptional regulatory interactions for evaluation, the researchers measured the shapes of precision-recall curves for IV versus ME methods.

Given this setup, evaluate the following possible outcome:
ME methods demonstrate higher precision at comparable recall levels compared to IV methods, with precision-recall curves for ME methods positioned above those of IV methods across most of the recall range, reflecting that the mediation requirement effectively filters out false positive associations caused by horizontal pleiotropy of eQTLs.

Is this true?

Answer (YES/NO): NO